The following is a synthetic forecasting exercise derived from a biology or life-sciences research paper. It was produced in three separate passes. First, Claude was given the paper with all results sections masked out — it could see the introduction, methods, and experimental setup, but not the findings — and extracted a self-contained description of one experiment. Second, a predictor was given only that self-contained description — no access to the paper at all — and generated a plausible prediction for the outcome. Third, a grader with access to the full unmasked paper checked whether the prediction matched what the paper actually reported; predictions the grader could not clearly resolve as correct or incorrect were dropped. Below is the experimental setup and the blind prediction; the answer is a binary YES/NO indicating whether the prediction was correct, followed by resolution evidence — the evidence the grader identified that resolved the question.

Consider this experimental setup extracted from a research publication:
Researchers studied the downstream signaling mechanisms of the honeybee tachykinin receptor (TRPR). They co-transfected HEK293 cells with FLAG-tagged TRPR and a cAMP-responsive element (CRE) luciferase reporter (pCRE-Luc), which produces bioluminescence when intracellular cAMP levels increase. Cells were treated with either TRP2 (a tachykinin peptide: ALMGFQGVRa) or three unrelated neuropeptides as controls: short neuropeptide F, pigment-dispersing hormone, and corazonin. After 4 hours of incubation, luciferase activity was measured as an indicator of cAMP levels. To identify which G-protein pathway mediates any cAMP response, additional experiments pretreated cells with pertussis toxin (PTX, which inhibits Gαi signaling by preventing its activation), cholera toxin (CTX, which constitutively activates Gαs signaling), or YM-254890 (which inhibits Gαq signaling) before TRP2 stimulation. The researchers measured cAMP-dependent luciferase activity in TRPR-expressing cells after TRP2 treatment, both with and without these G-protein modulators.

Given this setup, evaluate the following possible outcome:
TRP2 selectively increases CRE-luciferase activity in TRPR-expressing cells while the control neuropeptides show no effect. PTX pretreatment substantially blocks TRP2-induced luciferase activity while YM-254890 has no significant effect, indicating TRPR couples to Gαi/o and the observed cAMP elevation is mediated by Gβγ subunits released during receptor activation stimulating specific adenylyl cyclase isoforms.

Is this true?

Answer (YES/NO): NO